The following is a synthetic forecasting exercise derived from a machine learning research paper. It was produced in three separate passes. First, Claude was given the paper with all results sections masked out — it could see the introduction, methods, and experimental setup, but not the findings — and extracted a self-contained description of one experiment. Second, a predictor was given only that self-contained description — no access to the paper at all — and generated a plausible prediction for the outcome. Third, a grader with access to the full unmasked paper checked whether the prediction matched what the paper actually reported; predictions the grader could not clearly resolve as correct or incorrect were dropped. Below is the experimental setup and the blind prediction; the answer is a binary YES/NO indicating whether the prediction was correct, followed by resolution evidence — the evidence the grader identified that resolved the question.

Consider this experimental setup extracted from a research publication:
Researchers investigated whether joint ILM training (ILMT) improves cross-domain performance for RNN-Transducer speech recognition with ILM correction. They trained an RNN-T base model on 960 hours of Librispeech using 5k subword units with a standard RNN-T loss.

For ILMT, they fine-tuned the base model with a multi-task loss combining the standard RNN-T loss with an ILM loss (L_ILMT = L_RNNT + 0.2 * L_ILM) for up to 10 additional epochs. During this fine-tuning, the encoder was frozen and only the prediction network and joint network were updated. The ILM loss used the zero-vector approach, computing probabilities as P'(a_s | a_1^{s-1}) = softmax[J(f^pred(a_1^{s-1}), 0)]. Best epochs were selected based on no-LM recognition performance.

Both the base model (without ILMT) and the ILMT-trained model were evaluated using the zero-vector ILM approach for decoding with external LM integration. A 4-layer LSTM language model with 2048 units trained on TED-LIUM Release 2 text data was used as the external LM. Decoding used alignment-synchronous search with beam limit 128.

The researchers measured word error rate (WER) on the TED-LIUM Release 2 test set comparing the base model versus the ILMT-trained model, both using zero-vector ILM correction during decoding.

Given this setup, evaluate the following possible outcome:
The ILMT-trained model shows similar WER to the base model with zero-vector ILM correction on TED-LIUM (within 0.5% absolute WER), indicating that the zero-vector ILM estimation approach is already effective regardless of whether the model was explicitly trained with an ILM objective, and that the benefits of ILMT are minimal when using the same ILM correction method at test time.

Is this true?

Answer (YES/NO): YES